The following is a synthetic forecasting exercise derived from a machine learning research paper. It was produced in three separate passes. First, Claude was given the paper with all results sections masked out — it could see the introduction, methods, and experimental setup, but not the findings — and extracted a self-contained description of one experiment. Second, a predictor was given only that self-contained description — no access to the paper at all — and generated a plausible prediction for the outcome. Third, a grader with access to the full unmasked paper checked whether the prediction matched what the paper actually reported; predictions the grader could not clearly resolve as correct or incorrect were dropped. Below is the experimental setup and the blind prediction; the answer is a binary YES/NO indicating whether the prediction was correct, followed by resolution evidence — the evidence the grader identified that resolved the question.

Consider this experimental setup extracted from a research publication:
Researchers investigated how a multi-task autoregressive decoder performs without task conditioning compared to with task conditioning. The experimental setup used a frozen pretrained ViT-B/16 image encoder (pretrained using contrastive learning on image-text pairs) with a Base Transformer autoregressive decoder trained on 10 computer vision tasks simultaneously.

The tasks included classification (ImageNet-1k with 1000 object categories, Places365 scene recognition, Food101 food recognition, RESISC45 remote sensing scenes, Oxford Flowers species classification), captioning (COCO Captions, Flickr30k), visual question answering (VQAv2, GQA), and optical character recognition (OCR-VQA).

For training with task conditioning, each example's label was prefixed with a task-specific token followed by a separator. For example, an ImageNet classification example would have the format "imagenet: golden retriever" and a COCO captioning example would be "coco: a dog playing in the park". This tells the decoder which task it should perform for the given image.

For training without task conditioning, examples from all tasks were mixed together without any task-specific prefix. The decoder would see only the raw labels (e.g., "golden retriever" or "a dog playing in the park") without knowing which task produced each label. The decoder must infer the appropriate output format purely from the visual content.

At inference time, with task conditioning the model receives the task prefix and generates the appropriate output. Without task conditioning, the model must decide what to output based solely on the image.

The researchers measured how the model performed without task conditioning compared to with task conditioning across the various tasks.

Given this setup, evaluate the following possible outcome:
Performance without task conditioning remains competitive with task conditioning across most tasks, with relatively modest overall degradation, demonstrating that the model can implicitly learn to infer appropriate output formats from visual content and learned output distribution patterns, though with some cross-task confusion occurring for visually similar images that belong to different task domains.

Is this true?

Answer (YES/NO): NO